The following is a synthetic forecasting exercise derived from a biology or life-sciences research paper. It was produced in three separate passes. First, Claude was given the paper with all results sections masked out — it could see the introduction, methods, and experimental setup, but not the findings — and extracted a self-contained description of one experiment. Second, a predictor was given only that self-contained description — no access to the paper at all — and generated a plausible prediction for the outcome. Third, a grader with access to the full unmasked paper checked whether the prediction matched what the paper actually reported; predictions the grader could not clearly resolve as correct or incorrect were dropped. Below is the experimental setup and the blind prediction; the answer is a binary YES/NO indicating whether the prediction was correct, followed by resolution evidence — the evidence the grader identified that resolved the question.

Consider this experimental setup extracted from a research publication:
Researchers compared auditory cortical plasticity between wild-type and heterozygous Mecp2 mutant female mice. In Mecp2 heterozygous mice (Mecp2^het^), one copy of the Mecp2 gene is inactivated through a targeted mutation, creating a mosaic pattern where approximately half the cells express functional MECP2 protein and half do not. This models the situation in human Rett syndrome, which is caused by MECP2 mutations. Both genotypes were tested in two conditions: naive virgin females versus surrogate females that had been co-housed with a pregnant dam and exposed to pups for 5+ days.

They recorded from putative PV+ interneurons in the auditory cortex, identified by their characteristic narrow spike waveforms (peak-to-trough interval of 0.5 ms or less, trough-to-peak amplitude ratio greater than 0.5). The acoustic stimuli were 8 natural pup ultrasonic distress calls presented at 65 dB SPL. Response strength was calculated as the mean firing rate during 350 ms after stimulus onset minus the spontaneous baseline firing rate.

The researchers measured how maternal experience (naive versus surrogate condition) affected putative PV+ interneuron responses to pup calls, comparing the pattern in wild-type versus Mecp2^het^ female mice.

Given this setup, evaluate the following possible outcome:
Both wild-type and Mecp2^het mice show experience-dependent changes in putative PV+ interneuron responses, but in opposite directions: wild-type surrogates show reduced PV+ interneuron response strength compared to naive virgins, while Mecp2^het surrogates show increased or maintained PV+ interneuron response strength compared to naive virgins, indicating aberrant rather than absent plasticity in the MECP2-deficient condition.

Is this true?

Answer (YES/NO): NO